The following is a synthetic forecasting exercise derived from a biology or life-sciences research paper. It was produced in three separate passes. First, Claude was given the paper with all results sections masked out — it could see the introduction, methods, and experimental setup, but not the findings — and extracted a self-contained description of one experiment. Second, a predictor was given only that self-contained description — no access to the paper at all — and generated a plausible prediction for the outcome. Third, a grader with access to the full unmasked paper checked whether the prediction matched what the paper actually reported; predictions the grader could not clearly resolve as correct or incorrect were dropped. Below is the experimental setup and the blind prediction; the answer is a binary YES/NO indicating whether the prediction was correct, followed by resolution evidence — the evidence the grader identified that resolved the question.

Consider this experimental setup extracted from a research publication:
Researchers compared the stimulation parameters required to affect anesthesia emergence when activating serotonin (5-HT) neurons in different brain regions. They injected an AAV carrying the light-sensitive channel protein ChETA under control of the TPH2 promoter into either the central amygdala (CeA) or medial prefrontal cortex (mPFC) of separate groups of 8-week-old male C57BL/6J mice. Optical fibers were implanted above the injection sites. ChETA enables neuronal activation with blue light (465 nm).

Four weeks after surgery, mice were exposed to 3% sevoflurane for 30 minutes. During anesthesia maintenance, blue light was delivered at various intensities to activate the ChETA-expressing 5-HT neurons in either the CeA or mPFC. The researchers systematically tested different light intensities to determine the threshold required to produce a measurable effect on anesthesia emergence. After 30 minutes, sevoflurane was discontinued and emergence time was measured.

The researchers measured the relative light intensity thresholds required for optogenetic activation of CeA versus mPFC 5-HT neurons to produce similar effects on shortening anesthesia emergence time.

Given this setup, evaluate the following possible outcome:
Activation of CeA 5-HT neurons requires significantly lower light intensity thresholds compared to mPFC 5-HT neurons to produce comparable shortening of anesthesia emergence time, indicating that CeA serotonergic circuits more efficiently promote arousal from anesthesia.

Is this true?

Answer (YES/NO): YES